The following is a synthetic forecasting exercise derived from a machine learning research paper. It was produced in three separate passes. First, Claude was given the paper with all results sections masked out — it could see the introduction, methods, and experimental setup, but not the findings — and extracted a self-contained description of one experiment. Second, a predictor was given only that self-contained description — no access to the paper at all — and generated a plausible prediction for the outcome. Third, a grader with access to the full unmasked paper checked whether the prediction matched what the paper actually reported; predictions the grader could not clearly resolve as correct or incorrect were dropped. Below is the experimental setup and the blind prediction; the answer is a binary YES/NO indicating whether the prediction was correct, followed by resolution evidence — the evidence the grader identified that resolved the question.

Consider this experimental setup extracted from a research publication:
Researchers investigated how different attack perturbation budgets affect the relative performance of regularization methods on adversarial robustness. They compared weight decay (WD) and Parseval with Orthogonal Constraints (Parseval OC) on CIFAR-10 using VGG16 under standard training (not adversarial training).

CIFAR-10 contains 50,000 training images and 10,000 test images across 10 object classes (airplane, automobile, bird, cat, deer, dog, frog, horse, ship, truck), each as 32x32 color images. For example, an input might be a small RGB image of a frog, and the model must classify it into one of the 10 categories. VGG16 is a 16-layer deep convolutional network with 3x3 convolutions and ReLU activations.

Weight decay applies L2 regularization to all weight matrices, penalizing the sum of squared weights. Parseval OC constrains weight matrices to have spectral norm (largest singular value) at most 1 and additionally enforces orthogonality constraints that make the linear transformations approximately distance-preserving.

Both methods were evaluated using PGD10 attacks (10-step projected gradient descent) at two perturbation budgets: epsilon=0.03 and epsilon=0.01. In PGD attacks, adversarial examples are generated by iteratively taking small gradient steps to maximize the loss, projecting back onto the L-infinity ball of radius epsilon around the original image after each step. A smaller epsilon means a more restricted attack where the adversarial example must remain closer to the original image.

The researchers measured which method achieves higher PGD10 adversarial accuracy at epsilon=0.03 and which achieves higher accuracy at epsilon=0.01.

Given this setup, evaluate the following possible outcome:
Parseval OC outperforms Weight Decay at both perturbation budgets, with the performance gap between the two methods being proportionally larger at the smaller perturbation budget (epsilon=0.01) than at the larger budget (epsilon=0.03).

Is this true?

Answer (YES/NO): NO